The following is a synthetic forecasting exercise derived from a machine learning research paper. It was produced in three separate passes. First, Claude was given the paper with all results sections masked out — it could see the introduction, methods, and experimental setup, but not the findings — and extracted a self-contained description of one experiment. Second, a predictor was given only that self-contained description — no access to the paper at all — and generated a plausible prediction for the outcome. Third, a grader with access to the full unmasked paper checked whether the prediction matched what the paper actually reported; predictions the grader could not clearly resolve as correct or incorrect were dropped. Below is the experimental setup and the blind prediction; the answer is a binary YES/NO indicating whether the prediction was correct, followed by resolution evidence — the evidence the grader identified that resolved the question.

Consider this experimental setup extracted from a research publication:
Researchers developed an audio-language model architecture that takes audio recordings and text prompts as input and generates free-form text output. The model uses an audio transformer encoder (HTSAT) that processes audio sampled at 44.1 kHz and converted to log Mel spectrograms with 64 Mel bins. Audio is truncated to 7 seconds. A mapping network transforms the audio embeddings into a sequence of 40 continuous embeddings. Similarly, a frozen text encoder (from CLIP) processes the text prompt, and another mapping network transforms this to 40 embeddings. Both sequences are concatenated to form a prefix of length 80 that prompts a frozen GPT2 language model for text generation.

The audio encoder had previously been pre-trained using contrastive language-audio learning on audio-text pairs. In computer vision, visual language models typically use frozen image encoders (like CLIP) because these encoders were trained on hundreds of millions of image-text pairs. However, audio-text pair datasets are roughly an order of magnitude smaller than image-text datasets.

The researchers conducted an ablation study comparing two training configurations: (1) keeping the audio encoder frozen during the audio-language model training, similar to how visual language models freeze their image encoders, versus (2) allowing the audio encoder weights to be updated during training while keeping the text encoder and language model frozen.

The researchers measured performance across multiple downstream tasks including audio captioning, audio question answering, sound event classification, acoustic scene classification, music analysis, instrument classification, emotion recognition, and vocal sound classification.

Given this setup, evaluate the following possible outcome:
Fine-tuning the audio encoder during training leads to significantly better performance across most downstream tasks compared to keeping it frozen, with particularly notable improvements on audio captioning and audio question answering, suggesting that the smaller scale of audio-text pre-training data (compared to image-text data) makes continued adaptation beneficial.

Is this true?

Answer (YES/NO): NO